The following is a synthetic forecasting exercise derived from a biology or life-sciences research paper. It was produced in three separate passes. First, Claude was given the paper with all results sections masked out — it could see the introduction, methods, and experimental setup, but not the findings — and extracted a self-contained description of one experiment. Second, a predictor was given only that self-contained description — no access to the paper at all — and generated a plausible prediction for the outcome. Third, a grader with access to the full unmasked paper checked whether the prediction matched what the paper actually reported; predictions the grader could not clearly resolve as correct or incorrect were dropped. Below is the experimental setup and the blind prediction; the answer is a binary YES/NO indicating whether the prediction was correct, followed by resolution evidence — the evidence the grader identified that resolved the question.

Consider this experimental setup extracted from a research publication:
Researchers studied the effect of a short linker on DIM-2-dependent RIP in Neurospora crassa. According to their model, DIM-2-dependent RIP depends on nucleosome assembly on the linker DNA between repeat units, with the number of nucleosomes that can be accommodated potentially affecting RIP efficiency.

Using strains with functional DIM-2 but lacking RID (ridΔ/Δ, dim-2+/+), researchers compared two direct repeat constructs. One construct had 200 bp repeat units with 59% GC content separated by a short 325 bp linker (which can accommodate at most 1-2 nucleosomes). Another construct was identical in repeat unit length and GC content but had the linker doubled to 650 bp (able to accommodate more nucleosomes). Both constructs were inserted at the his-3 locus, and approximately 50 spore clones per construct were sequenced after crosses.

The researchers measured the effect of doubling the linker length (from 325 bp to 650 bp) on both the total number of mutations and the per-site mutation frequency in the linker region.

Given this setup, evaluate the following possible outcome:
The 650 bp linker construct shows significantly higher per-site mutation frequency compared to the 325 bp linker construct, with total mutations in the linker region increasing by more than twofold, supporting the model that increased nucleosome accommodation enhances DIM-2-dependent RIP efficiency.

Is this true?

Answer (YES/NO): YES